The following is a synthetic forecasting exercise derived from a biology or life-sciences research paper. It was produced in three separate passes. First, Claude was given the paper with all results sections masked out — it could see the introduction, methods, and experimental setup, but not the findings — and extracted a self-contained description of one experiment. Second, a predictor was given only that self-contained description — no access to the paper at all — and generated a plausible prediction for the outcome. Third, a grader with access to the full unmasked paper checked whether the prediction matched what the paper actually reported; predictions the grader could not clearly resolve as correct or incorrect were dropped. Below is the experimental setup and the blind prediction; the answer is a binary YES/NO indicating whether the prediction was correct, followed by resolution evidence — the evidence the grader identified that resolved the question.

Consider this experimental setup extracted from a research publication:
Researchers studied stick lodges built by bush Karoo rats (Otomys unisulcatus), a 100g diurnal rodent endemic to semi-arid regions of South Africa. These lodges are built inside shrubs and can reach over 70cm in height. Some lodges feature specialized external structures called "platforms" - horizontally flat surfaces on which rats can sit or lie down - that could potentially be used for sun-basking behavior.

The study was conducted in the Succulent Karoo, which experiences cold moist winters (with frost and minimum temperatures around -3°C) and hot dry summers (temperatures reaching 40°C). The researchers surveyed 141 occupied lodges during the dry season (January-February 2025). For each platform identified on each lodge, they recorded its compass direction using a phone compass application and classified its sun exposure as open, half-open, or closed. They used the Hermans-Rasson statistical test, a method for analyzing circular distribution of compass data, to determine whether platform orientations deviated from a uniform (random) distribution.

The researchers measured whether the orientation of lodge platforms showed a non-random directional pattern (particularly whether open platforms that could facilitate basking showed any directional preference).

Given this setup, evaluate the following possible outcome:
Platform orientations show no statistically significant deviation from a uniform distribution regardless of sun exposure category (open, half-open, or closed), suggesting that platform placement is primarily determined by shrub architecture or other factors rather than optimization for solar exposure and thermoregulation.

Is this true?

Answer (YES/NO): NO